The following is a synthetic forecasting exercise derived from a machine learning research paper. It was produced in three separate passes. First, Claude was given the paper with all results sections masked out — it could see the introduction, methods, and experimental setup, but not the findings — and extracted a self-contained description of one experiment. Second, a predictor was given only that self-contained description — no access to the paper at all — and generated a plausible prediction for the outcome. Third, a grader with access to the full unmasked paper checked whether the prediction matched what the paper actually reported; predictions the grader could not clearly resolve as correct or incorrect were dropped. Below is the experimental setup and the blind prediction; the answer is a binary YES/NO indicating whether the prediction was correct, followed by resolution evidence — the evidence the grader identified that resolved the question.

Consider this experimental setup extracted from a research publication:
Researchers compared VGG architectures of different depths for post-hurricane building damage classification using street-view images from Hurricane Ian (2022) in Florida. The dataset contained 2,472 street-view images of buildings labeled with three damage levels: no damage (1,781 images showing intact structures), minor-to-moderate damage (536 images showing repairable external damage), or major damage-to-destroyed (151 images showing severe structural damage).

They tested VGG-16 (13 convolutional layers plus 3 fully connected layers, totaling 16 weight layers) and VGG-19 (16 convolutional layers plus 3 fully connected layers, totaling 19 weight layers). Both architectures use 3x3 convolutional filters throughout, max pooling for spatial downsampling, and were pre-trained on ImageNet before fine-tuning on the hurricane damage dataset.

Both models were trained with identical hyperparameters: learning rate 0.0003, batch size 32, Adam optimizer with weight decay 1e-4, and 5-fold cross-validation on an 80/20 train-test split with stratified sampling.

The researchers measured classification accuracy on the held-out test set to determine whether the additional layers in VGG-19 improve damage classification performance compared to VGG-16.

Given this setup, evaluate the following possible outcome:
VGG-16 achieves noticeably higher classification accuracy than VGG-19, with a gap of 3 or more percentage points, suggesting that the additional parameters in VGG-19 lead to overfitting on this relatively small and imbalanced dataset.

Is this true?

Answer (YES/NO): NO